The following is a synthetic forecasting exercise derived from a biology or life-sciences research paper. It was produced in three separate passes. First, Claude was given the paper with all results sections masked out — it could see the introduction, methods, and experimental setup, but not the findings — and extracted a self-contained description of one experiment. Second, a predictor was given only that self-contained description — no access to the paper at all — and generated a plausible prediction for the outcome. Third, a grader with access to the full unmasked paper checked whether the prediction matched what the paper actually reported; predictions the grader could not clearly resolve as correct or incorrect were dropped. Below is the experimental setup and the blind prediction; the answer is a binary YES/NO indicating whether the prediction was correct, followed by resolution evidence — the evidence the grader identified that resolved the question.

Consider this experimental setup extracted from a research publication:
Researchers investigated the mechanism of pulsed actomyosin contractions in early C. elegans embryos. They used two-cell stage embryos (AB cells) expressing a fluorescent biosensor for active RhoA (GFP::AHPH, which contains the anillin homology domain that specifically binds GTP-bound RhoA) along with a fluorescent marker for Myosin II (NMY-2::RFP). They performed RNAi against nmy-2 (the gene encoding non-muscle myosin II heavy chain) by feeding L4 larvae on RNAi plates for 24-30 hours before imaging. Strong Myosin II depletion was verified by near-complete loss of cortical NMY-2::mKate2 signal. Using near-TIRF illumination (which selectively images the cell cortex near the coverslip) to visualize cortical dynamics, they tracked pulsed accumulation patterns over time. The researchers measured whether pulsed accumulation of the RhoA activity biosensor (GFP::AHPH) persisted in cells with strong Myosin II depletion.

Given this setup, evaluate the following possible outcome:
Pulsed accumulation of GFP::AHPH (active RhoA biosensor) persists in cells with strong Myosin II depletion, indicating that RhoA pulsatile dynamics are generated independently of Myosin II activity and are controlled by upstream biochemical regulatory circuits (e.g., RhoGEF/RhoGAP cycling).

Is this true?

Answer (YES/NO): YES